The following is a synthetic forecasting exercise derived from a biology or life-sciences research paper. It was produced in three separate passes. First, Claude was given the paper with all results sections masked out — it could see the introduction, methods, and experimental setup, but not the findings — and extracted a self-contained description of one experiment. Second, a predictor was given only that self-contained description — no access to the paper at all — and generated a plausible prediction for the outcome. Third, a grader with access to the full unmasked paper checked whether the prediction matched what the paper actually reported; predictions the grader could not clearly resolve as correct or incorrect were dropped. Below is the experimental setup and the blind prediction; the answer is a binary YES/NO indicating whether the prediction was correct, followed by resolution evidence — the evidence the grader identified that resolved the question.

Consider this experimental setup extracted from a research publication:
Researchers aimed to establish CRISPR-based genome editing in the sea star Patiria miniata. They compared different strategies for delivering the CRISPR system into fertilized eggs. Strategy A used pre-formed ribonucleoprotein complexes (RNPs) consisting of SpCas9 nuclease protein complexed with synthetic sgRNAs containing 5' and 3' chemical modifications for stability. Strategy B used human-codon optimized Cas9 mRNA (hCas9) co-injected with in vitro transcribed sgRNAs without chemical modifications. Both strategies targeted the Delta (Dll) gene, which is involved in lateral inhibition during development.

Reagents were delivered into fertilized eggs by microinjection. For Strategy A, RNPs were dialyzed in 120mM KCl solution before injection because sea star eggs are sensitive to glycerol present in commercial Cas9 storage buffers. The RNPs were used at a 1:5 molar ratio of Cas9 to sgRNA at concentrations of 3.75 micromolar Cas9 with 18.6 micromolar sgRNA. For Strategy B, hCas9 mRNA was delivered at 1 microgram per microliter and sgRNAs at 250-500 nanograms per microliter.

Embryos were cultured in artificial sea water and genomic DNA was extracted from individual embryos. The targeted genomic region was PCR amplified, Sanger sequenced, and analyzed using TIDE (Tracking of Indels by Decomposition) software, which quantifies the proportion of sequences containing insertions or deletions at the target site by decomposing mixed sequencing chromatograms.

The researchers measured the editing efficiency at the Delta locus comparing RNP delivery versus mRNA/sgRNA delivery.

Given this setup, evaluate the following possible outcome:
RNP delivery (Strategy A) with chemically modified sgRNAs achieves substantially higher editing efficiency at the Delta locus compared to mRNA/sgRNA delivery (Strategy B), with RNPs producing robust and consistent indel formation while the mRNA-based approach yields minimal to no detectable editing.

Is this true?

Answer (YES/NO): NO